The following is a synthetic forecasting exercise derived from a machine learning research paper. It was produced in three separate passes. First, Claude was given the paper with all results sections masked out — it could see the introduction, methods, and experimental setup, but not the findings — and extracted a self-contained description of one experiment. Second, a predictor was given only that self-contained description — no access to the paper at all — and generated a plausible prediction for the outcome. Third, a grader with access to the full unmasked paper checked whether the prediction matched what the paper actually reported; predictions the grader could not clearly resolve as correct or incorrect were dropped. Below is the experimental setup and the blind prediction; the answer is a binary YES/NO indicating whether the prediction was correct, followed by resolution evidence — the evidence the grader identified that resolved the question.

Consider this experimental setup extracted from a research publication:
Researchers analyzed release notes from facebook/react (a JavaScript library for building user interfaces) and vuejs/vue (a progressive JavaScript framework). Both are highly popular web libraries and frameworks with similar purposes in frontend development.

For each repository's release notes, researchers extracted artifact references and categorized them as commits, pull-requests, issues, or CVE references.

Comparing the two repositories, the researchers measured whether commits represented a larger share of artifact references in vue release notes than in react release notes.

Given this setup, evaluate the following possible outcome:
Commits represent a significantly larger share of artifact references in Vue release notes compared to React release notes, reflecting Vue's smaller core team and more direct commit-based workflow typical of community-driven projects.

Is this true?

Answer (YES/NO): YES